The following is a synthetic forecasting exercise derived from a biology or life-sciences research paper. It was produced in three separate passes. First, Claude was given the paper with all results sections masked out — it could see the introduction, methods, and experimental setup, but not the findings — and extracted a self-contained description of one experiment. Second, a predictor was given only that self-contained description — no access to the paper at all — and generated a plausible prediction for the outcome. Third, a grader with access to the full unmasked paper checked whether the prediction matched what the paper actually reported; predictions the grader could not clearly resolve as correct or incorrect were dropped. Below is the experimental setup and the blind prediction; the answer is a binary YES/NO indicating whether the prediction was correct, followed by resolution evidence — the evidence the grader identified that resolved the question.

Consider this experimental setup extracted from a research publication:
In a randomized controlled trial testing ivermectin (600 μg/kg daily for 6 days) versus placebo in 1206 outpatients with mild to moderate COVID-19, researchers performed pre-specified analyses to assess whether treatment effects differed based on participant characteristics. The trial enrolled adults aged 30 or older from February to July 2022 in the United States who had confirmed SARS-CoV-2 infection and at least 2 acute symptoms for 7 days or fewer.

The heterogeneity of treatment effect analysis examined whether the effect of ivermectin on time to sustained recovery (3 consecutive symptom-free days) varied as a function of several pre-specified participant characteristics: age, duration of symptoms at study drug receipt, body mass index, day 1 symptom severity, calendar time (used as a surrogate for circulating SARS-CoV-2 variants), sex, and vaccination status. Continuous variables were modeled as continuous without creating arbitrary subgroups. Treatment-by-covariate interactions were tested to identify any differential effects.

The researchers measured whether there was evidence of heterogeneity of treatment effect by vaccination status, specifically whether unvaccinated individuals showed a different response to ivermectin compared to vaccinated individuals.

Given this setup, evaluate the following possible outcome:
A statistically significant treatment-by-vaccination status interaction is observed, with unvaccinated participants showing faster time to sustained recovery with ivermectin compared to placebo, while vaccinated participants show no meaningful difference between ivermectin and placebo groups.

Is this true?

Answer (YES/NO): NO